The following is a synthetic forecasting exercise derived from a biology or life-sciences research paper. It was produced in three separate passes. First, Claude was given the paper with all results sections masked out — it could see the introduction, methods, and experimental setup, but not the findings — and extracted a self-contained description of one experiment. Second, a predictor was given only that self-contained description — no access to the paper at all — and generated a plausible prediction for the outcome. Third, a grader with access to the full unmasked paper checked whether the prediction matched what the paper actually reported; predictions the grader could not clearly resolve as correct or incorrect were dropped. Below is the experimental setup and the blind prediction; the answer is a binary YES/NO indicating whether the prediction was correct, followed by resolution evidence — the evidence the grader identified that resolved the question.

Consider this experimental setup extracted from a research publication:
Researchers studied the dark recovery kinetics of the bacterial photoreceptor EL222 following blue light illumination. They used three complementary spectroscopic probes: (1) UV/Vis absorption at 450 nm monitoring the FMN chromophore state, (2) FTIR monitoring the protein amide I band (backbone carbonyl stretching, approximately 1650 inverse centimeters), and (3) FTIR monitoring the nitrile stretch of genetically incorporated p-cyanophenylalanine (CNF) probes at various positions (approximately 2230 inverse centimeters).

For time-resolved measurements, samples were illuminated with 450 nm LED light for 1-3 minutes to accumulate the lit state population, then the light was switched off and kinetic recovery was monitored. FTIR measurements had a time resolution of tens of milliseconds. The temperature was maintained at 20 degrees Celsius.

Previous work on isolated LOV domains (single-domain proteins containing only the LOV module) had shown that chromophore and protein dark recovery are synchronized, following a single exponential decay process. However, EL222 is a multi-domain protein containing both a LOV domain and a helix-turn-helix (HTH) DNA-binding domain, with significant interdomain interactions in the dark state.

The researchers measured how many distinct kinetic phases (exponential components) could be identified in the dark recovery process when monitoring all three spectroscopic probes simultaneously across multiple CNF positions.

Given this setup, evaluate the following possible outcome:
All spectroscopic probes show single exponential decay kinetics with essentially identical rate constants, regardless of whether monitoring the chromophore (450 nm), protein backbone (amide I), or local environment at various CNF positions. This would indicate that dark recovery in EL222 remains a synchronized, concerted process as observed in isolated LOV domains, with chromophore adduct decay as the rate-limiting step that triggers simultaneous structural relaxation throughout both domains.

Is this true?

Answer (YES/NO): NO